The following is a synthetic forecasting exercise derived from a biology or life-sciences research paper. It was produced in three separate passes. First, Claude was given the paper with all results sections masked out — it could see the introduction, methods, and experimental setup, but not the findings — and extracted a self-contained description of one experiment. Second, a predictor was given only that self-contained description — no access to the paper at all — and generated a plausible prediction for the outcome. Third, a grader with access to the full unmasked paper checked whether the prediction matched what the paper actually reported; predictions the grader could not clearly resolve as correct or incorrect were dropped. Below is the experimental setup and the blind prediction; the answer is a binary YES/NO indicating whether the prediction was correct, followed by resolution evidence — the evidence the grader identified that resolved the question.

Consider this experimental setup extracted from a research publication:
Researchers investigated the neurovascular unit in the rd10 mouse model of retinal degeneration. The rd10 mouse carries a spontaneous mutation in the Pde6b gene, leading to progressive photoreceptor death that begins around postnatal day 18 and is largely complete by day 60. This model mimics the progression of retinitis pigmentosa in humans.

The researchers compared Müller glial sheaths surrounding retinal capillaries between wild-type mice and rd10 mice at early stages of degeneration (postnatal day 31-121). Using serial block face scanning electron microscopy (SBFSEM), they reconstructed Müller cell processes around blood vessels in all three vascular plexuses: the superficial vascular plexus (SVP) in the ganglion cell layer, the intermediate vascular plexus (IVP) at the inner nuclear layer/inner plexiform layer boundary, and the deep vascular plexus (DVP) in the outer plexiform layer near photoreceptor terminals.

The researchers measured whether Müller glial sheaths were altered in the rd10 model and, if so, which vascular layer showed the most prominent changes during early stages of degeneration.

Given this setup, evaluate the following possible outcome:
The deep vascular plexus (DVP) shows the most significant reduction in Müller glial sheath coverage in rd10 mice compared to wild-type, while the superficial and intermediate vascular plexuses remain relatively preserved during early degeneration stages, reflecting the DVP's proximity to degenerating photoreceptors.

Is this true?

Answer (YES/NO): YES